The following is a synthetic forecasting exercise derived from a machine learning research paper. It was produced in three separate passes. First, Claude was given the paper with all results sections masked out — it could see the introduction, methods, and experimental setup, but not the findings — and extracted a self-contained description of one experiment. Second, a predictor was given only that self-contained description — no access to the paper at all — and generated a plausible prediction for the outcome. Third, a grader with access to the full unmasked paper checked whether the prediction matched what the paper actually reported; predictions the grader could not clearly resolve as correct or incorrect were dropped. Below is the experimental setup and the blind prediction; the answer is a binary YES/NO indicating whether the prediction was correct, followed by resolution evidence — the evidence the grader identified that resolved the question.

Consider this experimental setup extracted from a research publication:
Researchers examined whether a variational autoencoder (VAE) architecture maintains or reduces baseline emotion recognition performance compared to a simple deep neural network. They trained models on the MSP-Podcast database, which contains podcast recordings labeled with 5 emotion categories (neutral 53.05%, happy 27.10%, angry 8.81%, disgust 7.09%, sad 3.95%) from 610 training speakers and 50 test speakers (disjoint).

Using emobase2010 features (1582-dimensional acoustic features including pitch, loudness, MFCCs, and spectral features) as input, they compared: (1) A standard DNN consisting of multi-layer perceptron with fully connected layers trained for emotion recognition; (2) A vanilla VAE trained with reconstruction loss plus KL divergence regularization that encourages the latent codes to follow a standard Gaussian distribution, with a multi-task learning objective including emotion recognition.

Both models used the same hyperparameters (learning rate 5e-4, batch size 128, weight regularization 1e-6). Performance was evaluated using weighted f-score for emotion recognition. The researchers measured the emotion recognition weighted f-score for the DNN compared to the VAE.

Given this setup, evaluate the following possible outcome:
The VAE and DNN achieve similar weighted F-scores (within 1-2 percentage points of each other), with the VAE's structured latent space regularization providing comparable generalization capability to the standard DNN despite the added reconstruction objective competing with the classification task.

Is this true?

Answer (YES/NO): NO